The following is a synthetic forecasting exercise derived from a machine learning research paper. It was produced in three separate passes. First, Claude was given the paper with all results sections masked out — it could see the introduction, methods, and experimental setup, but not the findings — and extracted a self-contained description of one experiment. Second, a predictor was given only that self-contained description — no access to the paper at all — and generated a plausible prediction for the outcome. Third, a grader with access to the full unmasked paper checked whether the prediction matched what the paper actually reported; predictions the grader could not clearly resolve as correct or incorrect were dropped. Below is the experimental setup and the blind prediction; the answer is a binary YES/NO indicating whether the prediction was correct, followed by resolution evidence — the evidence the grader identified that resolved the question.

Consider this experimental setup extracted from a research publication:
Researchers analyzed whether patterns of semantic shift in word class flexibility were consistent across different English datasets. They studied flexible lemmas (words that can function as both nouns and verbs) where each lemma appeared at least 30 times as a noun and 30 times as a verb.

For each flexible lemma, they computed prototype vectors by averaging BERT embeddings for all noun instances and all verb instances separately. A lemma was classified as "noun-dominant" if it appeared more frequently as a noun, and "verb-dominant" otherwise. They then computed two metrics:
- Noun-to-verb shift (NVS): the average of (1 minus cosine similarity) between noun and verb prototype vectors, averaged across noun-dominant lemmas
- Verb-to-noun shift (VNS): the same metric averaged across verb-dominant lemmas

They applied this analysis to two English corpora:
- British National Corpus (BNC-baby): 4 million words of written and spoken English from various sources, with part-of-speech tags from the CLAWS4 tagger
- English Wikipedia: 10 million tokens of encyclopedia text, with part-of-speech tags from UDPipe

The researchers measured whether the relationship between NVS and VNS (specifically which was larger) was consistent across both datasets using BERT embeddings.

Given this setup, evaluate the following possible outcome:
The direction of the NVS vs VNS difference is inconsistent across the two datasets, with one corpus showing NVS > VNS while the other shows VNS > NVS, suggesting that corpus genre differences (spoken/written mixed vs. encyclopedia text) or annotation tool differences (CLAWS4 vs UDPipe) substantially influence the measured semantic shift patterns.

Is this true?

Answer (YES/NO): NO